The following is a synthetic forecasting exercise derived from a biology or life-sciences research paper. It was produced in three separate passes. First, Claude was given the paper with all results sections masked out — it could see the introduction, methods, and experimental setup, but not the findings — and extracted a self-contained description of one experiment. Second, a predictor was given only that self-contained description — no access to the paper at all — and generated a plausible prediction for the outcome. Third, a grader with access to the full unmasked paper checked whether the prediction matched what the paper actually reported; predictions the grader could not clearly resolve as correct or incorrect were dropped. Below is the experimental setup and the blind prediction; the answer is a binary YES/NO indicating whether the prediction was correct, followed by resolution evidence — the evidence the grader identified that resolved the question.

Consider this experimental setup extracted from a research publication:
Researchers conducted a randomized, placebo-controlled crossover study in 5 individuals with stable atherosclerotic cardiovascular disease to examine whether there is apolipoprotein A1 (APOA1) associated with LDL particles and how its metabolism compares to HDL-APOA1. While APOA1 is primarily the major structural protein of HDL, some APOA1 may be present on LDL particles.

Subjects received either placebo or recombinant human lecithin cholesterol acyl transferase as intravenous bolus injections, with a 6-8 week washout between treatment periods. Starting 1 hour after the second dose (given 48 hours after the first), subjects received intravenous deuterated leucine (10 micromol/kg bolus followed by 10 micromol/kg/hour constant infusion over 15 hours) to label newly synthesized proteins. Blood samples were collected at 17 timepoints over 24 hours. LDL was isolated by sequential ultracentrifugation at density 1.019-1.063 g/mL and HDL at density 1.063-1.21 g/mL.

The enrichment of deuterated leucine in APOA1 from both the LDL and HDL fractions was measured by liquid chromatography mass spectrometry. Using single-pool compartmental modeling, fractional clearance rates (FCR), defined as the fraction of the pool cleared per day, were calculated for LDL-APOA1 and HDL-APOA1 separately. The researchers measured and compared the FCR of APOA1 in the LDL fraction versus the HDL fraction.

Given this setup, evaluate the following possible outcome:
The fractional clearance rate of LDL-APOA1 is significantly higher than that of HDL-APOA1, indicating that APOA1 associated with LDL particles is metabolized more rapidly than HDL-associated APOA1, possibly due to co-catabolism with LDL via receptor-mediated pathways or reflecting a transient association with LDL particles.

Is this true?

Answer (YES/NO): NO